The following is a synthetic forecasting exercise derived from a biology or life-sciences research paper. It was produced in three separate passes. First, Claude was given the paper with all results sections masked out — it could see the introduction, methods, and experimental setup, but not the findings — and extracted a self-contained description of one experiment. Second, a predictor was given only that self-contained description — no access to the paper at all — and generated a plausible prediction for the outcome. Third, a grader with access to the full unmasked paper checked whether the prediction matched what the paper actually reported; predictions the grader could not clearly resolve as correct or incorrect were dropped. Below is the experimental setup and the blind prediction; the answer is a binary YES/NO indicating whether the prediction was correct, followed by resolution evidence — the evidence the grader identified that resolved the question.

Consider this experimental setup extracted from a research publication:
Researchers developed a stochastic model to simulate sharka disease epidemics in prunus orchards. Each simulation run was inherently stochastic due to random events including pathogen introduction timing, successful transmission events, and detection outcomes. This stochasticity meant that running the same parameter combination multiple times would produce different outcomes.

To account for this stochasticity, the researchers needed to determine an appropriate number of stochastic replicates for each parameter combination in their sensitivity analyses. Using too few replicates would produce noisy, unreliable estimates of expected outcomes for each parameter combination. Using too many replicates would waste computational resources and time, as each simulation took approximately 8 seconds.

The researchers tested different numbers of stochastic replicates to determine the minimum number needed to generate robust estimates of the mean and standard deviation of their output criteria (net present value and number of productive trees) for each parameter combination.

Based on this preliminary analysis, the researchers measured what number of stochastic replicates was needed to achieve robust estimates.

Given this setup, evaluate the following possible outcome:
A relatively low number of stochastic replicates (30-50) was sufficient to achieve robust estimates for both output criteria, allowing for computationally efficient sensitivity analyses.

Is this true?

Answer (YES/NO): YES